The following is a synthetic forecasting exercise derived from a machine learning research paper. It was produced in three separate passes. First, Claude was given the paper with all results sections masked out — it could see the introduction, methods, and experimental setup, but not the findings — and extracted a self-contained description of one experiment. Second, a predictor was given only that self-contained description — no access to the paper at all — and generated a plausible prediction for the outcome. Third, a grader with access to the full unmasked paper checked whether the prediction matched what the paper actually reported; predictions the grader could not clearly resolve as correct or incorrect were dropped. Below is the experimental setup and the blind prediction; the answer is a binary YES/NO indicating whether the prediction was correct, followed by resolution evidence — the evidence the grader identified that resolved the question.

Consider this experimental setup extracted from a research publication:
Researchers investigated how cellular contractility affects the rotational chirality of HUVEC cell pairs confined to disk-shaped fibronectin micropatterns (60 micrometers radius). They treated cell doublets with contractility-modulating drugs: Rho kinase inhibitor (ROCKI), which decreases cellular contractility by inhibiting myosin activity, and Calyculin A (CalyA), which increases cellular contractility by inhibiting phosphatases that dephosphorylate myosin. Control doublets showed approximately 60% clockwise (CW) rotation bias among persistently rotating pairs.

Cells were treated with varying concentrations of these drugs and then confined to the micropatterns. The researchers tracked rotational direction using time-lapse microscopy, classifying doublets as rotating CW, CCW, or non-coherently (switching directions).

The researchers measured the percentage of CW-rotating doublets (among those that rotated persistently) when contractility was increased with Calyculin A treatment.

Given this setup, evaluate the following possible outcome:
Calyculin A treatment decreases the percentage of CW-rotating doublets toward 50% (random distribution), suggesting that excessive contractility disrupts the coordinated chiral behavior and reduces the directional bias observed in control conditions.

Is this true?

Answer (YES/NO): NO